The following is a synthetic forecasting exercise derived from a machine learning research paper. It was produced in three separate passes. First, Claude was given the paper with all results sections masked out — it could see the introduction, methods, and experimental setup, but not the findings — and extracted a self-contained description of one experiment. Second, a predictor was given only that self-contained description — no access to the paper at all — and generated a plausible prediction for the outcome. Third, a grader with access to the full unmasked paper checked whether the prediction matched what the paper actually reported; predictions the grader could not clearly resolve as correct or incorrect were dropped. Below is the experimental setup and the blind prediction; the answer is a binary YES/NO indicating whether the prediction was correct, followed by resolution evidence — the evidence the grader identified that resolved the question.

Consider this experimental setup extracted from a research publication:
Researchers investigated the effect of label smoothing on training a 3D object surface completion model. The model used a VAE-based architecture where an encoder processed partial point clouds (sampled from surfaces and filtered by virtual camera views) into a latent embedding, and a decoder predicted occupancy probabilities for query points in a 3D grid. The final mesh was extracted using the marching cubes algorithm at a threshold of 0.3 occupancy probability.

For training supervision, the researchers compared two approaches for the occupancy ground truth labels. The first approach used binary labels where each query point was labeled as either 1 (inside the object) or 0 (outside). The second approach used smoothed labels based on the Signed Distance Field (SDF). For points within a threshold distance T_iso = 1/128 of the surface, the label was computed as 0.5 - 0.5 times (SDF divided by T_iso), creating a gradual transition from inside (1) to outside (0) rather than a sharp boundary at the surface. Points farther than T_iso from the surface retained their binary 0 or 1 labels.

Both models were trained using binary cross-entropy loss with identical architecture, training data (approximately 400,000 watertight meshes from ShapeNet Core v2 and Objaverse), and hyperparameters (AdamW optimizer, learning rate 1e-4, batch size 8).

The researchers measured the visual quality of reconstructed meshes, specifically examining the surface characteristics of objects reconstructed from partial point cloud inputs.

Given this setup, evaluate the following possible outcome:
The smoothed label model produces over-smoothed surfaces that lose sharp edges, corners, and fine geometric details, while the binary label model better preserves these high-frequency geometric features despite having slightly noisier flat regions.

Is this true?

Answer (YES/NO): NO